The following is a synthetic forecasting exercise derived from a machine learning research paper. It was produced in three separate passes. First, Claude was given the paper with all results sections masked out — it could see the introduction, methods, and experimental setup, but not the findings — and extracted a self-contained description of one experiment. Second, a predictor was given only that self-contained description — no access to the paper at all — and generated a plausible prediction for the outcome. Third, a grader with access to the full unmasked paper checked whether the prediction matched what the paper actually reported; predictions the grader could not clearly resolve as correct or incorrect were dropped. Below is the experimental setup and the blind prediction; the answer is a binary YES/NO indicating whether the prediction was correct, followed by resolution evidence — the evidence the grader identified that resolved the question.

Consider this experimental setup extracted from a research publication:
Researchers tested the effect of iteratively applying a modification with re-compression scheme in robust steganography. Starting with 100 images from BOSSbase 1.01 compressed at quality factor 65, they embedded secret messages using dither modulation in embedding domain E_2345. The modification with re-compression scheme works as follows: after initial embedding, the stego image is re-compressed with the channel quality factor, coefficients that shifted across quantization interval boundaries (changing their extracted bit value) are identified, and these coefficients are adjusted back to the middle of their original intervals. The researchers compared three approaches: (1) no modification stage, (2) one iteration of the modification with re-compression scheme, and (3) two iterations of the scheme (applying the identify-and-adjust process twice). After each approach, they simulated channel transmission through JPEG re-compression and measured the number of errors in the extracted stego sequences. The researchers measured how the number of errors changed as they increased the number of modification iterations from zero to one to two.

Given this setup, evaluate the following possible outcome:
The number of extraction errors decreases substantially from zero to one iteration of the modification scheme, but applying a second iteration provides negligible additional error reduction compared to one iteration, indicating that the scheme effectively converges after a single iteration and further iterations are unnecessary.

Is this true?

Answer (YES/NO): NO